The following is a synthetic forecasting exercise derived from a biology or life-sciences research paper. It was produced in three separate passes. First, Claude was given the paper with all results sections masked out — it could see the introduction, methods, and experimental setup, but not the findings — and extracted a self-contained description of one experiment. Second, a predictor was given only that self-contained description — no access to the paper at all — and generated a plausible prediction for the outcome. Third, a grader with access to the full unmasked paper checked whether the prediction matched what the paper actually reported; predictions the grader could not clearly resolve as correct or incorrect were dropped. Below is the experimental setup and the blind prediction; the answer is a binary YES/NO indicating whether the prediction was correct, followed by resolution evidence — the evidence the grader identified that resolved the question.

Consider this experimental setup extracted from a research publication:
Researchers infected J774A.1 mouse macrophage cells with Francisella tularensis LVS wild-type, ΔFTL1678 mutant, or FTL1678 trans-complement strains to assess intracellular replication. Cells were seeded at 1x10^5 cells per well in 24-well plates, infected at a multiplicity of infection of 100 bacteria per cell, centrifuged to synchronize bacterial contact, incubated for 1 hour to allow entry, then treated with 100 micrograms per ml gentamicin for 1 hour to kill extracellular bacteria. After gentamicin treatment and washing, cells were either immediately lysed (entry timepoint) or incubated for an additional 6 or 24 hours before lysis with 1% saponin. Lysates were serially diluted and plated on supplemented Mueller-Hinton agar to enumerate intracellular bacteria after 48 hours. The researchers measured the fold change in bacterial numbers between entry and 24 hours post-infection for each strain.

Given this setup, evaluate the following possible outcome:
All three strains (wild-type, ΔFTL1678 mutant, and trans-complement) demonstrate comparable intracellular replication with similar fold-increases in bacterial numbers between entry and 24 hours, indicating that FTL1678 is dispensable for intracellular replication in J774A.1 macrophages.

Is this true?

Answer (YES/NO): NO